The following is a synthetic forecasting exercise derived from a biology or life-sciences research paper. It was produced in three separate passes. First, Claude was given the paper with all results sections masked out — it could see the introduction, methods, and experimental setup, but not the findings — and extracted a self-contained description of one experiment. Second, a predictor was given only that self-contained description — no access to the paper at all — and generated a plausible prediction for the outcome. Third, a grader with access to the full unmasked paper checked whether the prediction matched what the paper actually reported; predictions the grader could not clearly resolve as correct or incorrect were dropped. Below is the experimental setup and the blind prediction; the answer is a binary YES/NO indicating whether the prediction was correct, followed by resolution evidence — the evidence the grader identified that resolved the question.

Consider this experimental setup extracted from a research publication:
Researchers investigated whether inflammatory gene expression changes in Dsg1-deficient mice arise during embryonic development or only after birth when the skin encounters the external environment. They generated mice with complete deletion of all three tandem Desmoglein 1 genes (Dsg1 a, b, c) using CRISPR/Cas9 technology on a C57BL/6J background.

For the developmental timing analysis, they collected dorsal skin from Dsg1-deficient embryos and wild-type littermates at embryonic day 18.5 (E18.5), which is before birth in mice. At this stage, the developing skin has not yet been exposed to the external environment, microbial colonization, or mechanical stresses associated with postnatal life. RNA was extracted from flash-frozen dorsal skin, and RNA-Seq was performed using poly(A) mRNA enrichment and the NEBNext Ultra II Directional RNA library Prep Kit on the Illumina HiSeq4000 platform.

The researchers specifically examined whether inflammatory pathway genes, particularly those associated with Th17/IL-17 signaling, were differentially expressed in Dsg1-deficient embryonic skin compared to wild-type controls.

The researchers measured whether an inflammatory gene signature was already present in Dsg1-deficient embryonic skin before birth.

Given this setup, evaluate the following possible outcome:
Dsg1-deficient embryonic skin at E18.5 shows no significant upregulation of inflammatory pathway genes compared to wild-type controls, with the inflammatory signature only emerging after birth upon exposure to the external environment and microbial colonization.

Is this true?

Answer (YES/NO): NO